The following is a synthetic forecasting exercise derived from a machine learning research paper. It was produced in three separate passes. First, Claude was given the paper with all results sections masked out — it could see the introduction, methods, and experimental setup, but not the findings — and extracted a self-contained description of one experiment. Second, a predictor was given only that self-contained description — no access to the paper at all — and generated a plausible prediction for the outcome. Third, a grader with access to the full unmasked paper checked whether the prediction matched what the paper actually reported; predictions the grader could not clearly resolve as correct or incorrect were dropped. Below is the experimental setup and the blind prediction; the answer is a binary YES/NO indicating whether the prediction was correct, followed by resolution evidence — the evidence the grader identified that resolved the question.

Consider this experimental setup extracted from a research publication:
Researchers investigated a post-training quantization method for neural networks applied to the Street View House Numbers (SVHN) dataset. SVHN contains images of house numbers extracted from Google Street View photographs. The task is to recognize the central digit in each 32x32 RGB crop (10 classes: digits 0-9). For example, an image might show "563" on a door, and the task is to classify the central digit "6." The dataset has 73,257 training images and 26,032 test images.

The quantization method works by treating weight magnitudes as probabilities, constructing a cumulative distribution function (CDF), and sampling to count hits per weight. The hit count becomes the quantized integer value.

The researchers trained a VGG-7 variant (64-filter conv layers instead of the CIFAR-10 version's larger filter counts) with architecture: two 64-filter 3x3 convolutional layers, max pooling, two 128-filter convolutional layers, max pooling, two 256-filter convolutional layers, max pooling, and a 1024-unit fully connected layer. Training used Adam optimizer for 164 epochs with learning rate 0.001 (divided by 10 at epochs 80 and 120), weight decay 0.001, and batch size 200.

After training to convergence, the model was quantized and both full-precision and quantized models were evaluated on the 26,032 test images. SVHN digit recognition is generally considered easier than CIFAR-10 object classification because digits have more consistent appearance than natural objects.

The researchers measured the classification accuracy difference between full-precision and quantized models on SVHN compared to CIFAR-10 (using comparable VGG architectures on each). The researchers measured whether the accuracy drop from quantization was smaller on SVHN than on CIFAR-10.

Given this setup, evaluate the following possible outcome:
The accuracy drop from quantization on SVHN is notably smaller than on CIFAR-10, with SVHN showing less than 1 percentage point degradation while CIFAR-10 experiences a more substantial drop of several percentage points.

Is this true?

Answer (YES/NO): NO